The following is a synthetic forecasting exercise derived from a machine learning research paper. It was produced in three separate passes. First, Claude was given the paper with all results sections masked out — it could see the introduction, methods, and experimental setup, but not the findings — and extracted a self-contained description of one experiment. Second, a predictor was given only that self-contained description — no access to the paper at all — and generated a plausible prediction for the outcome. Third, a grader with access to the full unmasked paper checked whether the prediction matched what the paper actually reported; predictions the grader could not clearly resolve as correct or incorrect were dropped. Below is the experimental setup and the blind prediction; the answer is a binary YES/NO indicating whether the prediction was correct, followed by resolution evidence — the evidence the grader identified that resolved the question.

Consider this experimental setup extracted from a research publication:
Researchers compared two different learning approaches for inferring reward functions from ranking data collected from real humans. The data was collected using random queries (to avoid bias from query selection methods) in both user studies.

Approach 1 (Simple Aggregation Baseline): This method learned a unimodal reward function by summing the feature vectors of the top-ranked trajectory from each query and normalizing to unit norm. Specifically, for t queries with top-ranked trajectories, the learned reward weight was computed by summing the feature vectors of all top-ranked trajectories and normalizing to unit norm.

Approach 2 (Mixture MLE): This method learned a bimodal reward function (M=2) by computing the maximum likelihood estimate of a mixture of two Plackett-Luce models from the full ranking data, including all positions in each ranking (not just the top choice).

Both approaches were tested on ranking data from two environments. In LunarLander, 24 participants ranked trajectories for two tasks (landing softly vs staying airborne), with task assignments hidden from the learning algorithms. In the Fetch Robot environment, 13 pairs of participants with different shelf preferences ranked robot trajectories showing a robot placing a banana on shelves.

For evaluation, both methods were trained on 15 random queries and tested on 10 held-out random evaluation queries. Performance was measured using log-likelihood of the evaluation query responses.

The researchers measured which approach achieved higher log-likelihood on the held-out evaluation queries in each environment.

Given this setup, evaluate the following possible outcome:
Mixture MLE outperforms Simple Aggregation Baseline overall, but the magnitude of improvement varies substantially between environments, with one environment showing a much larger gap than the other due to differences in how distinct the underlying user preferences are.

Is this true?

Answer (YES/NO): YES